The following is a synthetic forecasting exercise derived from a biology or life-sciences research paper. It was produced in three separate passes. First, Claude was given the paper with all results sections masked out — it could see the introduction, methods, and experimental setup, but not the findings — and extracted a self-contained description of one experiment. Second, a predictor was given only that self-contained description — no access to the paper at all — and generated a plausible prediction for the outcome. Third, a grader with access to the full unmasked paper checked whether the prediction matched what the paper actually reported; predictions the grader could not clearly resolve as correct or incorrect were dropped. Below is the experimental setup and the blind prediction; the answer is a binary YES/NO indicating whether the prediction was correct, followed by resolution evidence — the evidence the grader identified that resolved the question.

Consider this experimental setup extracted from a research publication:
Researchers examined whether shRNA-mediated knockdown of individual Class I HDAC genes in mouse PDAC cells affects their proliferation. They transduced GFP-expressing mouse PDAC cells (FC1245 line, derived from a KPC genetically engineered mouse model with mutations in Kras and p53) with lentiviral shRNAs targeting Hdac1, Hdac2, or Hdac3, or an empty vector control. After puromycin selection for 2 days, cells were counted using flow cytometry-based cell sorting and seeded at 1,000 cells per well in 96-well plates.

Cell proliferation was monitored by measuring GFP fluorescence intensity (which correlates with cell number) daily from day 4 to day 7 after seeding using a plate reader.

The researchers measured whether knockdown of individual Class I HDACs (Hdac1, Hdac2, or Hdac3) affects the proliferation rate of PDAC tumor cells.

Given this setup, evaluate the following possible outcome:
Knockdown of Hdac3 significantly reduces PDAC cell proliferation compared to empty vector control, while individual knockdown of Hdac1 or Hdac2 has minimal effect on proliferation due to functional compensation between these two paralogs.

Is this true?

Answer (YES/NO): NO